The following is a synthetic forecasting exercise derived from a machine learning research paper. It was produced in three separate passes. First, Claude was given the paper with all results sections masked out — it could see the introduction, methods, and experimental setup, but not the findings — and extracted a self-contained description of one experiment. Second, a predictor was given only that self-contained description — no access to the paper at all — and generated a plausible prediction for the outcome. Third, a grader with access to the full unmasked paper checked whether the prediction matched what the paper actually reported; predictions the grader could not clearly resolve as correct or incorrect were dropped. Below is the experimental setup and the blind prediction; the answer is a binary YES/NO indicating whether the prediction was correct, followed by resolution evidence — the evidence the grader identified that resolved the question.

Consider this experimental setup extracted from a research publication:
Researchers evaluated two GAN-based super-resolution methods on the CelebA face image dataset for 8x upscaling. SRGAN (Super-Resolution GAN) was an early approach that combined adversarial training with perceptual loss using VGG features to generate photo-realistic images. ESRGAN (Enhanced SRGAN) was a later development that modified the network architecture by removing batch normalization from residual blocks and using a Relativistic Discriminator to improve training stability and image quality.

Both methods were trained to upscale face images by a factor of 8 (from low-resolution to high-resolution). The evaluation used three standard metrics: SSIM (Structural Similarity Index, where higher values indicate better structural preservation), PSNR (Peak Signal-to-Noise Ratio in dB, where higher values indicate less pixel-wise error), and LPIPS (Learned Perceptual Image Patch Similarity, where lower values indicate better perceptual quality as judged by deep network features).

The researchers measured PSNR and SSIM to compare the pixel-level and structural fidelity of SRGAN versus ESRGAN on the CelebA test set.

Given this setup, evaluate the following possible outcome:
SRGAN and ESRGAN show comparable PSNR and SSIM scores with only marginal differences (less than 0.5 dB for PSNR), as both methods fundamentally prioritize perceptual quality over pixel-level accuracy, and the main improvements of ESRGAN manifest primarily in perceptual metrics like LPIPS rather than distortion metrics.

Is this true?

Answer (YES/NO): NO